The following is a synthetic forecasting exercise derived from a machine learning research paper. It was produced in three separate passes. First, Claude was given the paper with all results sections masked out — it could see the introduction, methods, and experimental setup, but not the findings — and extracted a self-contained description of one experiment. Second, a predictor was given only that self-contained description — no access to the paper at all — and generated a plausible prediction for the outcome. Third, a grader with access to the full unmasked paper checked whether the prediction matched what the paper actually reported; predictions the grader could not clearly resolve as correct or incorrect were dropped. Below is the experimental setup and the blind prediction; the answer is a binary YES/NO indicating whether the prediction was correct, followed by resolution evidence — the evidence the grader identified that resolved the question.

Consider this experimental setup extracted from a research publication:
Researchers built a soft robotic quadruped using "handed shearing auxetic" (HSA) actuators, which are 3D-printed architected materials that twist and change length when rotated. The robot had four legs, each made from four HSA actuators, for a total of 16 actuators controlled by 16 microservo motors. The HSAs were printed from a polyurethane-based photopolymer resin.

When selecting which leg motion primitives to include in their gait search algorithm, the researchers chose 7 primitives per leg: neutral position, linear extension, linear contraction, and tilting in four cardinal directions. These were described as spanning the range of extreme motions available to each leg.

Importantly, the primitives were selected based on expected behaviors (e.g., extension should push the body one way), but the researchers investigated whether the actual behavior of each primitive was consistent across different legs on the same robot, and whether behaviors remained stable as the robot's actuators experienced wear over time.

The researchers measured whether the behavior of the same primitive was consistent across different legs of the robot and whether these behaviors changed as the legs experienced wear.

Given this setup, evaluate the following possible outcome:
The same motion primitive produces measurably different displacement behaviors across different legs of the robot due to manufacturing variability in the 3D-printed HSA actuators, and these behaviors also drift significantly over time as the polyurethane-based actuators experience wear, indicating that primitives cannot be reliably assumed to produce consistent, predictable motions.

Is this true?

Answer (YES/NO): YES